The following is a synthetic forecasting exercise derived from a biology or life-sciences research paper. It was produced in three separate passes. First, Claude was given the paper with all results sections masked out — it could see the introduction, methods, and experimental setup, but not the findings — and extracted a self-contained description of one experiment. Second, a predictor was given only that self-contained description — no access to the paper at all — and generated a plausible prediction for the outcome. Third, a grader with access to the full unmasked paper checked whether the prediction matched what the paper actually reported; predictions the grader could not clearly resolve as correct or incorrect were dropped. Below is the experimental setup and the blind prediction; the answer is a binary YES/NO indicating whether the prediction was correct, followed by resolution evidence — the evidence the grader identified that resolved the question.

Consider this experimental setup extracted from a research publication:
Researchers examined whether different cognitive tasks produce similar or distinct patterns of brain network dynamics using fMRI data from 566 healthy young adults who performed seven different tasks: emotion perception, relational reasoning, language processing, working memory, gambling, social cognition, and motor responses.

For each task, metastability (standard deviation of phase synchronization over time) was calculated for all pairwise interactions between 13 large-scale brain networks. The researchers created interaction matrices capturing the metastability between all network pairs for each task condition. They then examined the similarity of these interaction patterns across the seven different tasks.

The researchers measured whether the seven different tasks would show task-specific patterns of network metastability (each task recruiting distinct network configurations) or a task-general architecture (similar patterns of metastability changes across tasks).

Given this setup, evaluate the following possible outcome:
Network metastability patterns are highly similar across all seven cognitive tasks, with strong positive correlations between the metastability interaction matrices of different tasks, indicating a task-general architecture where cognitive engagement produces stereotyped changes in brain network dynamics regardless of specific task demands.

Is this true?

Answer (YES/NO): YES